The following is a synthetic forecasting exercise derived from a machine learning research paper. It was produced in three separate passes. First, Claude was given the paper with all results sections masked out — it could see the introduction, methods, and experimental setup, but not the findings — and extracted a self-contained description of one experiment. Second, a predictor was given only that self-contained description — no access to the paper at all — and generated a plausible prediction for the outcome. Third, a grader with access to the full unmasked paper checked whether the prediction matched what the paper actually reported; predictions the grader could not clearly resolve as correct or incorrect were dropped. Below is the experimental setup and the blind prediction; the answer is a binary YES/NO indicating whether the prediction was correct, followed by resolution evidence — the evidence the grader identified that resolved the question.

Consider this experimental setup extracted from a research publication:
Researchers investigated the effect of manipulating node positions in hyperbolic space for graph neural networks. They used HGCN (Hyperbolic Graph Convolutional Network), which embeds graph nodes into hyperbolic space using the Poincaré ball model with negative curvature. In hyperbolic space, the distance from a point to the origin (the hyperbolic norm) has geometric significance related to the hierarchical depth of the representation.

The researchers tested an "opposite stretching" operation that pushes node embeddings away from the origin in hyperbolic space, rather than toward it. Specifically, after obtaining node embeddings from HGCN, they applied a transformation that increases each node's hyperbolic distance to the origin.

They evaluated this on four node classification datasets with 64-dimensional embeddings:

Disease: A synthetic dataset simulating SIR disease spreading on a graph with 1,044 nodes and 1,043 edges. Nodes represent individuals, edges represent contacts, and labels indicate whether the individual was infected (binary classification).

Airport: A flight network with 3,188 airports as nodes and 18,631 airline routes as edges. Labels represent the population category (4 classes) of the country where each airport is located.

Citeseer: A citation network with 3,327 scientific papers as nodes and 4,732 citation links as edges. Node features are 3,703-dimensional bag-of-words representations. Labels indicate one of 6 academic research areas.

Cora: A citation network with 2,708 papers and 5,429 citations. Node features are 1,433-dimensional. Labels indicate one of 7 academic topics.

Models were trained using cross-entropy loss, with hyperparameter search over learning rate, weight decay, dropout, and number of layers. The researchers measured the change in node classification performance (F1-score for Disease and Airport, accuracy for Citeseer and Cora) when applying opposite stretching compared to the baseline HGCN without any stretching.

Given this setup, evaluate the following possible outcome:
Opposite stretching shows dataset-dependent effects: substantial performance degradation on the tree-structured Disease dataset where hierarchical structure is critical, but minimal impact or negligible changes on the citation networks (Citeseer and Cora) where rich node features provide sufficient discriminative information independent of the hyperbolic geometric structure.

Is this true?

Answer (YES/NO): NO